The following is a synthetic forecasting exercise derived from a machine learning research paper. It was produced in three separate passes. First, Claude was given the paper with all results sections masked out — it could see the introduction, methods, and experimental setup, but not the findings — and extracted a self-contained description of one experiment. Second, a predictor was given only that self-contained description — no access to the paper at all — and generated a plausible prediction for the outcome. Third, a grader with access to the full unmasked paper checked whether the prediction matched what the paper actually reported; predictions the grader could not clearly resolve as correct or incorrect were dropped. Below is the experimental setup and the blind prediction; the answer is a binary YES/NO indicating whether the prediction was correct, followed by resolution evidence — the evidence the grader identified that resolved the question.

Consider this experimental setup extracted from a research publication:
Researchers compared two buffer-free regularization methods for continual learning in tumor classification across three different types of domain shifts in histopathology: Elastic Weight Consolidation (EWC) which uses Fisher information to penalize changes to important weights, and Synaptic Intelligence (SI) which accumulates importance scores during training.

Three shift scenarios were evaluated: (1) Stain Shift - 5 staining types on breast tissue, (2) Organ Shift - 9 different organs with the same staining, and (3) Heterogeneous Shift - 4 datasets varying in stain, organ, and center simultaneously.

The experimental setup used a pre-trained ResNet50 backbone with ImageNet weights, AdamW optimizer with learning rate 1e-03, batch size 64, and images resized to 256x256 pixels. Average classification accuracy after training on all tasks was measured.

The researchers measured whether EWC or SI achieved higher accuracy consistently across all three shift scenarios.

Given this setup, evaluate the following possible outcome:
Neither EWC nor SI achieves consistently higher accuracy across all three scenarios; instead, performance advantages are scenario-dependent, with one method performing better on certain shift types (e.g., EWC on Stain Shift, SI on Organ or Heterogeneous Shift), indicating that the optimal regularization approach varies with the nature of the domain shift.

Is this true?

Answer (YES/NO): NO